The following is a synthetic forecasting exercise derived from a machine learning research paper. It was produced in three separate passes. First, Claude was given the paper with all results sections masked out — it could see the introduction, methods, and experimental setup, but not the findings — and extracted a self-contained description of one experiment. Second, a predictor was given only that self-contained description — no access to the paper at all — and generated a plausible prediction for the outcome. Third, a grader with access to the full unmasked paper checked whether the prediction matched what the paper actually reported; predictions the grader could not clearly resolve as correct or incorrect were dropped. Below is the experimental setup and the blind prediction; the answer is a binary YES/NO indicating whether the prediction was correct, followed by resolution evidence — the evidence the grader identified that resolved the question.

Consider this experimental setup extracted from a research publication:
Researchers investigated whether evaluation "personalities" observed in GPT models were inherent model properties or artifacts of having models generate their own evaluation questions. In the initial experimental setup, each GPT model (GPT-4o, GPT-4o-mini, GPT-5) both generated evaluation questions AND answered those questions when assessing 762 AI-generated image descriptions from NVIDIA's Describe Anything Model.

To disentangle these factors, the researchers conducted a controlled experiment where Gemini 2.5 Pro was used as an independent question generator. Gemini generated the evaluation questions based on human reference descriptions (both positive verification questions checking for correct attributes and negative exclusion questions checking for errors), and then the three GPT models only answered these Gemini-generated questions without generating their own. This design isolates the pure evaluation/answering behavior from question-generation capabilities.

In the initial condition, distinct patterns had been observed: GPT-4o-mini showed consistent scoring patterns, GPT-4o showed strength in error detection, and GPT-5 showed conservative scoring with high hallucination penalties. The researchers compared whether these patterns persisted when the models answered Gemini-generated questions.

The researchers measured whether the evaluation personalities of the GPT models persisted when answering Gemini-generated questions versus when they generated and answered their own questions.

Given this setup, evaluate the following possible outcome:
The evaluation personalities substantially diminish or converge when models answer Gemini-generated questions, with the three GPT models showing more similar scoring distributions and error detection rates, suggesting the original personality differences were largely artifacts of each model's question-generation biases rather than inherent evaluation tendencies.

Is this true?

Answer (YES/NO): NO